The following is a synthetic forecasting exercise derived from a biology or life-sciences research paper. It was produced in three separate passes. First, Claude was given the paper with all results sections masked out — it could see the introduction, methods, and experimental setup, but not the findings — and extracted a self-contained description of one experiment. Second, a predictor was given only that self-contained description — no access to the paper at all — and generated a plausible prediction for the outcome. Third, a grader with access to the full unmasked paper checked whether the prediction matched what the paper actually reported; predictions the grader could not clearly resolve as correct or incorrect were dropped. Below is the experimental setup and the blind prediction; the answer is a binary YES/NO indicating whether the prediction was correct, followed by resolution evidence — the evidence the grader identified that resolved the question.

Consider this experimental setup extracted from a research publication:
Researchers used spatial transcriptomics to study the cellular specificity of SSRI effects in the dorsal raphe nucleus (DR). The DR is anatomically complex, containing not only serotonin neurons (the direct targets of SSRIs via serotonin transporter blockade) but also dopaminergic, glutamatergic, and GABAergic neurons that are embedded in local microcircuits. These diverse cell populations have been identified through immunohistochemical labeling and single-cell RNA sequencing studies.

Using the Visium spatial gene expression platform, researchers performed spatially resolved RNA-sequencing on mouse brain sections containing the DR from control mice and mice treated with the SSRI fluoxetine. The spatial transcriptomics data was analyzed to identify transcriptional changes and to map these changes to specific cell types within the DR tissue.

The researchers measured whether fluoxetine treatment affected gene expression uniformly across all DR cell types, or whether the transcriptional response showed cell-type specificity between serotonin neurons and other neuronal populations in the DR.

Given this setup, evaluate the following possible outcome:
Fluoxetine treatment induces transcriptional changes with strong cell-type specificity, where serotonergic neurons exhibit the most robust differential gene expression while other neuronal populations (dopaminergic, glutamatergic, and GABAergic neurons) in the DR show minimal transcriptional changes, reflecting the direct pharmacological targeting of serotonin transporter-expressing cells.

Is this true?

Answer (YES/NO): NO